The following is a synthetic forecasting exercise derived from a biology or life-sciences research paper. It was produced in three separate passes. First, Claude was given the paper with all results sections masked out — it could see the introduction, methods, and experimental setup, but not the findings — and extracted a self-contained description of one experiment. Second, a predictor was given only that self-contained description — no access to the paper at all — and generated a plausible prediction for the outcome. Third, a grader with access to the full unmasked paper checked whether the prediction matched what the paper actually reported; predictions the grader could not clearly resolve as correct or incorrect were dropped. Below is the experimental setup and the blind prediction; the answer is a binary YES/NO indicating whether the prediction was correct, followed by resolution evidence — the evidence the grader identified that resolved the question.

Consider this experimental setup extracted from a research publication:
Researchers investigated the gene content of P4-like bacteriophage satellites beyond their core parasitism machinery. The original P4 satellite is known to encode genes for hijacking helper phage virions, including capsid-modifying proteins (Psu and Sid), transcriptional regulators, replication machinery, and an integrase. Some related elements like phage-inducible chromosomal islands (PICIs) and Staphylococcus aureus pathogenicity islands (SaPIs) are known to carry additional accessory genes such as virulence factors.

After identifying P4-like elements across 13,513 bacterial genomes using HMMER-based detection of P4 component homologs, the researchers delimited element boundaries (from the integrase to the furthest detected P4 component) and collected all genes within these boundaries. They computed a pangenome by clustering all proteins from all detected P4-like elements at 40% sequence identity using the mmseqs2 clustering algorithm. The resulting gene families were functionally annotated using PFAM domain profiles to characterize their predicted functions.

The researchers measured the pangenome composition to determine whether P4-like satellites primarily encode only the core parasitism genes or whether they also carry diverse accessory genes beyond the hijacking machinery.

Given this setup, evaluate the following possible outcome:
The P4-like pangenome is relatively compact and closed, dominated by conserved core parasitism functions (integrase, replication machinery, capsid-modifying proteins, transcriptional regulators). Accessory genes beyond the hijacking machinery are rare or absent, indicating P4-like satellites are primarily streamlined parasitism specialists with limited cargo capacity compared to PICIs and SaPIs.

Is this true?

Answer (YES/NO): NO